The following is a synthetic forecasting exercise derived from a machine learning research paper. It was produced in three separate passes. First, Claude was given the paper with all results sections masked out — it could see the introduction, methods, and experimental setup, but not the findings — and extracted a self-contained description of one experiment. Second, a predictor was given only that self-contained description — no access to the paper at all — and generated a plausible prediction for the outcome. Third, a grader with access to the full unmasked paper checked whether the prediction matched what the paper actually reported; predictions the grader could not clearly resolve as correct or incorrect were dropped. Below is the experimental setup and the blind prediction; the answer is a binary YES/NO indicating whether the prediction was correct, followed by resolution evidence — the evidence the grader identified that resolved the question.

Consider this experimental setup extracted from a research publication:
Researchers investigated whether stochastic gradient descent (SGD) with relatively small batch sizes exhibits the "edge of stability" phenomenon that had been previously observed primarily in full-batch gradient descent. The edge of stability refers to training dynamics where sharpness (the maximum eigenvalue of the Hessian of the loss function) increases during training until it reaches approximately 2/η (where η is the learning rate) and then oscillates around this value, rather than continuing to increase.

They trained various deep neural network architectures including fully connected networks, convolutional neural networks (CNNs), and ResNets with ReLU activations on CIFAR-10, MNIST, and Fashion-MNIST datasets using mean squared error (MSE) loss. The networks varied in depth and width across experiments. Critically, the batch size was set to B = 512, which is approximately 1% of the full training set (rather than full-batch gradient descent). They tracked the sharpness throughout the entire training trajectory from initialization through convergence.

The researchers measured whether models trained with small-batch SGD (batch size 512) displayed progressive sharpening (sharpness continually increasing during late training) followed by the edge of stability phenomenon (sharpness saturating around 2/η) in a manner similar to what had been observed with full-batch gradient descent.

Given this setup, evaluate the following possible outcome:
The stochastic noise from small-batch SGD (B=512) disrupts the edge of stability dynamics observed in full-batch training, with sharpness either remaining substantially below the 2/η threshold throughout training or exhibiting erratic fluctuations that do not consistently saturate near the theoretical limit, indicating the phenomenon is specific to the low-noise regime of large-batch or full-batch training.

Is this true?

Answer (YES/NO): NO